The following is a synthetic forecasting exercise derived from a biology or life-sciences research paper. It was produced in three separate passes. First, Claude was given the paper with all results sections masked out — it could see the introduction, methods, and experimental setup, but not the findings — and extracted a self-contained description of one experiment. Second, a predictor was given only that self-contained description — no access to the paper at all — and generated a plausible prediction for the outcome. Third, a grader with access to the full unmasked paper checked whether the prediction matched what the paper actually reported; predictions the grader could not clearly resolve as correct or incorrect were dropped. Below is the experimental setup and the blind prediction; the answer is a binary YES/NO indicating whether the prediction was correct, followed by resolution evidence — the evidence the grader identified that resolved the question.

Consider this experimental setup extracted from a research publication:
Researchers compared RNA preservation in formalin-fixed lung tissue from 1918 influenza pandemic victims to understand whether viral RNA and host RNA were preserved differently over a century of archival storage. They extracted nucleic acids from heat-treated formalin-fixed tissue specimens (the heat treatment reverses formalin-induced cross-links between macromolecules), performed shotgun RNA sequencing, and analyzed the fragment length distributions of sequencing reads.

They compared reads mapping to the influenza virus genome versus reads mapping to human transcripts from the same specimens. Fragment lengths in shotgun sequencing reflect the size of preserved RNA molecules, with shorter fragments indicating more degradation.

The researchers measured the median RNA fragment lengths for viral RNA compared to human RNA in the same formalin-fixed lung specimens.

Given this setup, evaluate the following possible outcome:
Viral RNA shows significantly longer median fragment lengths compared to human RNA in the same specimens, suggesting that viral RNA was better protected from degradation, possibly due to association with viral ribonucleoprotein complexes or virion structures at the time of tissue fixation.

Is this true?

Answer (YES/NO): YES